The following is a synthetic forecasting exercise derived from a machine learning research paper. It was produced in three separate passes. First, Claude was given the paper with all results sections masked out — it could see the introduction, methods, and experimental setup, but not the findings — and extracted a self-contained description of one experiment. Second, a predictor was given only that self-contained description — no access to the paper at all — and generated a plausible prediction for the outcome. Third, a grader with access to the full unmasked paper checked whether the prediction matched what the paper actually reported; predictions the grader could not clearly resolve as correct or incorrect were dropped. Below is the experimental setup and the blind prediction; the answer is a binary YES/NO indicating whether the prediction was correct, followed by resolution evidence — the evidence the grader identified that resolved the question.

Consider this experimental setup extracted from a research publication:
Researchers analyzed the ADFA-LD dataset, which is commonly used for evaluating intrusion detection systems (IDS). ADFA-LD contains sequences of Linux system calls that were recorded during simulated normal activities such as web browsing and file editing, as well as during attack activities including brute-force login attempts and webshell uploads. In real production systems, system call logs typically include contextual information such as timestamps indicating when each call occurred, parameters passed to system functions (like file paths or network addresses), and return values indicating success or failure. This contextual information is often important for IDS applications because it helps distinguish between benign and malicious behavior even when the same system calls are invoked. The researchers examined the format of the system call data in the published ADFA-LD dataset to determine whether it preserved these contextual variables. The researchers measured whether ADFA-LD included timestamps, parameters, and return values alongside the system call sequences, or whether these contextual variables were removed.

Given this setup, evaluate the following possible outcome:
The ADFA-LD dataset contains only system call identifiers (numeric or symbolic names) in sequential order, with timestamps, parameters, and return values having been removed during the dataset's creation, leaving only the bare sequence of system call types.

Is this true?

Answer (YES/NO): YES